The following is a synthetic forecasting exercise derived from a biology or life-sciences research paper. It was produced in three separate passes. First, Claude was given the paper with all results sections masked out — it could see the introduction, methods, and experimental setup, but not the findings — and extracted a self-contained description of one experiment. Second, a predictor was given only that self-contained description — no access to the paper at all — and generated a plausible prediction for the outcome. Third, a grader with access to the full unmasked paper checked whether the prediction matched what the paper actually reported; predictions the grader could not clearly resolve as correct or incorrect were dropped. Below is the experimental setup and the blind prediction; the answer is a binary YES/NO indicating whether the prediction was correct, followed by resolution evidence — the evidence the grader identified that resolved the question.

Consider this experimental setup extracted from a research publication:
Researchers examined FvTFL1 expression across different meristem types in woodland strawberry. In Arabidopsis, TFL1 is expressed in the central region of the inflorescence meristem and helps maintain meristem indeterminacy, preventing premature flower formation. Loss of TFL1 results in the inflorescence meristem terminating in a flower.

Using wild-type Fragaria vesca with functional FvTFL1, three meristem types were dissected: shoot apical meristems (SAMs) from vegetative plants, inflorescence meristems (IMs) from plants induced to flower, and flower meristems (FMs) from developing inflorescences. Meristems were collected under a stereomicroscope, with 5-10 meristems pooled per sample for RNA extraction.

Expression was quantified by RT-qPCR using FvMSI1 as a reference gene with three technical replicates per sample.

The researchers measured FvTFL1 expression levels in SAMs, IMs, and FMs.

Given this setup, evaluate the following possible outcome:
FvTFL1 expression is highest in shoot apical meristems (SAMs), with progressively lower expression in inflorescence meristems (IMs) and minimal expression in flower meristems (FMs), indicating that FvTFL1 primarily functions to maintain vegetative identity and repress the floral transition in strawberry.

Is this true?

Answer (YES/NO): YES